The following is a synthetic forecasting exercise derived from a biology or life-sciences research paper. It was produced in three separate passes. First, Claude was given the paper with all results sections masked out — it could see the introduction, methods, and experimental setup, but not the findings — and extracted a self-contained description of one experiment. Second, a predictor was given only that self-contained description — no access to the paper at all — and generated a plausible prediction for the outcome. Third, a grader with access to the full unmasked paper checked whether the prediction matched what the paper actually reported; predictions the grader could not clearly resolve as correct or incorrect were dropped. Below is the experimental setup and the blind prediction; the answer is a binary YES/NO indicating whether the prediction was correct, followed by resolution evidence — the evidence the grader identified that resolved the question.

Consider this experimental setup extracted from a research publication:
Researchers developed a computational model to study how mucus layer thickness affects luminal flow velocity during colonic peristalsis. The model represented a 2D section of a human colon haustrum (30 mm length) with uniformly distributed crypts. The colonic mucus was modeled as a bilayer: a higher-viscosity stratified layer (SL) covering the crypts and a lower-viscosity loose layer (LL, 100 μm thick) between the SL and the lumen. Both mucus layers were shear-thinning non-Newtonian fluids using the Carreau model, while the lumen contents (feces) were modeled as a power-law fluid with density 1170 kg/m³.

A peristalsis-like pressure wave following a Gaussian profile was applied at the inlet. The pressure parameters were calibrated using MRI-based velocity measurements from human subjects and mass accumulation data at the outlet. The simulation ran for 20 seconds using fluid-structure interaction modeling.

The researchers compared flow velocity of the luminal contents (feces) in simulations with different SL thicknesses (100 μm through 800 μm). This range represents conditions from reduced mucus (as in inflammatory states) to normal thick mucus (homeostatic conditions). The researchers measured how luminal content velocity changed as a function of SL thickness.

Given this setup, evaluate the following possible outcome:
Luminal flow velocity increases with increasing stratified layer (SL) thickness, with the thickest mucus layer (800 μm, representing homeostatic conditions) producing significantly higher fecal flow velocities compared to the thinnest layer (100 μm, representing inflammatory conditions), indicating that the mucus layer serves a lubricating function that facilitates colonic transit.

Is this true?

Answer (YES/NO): YES